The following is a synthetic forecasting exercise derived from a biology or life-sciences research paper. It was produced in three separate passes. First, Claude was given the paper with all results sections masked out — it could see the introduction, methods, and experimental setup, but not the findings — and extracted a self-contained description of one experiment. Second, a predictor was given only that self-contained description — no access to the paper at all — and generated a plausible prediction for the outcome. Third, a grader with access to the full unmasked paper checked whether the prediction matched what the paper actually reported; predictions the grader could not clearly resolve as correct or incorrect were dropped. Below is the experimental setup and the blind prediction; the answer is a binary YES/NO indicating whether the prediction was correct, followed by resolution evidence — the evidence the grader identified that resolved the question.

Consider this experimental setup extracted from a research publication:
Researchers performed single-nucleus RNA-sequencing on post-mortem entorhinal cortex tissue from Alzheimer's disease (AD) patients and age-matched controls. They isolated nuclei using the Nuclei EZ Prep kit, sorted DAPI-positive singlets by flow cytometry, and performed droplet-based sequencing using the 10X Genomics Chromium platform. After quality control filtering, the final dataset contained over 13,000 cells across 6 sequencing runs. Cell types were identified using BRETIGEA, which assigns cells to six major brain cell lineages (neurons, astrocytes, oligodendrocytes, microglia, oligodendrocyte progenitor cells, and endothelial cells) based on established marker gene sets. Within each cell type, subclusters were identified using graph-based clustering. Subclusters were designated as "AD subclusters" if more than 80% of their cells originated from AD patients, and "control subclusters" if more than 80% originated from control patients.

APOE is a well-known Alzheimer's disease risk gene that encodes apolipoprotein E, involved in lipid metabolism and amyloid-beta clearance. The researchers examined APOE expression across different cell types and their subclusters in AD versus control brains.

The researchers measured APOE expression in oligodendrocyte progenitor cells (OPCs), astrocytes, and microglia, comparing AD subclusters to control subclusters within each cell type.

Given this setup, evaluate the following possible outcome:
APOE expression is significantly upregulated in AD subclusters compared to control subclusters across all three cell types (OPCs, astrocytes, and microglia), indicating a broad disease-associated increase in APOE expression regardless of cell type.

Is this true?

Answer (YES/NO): NO